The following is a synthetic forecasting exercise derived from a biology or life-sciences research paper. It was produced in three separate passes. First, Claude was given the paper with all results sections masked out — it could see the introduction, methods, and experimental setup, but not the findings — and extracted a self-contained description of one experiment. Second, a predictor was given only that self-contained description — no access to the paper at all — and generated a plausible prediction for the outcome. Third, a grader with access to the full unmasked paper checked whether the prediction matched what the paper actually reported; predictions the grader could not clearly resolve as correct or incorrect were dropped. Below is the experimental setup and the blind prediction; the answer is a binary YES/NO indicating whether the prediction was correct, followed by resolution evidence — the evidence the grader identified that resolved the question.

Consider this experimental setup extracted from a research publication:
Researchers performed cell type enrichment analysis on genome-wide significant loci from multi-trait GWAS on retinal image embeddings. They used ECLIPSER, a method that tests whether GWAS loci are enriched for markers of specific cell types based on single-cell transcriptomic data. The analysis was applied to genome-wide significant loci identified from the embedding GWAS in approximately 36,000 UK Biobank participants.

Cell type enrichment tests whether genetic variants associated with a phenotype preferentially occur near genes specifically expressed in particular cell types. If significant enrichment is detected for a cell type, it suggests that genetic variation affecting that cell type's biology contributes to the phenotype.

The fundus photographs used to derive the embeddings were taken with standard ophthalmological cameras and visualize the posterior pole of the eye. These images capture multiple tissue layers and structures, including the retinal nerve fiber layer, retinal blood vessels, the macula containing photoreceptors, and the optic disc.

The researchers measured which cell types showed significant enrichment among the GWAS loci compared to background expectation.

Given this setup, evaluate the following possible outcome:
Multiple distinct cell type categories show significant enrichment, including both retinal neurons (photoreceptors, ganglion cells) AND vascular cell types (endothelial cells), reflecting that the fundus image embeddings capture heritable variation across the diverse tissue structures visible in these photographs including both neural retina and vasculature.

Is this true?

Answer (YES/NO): NO